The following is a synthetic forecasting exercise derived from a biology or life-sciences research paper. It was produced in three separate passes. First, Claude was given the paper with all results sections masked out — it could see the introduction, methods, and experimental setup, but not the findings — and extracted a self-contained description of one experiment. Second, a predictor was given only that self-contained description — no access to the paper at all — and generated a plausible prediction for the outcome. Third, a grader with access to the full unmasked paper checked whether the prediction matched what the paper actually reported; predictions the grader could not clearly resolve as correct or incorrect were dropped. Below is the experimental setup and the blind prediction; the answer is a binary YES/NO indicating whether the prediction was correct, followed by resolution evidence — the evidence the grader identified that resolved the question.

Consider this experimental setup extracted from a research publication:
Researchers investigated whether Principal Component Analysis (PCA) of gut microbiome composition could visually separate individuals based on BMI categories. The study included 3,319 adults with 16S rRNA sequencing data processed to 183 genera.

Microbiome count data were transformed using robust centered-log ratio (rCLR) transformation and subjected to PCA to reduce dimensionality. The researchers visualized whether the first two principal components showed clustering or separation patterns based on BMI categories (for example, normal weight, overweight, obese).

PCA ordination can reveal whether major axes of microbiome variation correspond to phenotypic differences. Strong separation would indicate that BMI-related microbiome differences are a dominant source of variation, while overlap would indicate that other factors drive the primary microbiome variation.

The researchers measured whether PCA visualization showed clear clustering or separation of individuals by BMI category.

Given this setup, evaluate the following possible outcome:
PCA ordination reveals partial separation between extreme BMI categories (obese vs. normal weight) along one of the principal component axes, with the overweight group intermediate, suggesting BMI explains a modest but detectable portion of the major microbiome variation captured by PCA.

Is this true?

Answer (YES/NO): NO